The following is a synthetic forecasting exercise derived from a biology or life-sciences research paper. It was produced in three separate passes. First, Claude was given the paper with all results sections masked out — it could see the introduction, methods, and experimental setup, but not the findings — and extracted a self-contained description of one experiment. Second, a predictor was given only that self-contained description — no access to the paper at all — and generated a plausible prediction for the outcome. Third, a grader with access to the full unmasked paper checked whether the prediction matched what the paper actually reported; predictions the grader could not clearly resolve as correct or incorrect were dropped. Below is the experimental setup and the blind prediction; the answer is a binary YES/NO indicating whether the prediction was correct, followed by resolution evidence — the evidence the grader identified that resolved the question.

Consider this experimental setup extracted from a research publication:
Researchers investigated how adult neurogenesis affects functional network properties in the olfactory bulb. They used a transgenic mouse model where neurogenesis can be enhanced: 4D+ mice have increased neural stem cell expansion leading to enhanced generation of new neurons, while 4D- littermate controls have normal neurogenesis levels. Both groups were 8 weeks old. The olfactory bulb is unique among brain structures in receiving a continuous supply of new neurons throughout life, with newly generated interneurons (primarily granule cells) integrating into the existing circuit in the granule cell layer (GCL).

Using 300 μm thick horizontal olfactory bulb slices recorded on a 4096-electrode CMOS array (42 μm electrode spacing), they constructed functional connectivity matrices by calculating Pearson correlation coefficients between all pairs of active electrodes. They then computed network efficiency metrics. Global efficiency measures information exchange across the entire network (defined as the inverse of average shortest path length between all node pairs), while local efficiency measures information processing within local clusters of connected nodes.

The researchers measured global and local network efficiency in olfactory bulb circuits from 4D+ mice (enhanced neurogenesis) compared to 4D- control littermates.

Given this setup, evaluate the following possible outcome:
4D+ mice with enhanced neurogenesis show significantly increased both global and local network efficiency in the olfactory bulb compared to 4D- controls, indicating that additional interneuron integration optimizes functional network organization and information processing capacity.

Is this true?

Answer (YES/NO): YES